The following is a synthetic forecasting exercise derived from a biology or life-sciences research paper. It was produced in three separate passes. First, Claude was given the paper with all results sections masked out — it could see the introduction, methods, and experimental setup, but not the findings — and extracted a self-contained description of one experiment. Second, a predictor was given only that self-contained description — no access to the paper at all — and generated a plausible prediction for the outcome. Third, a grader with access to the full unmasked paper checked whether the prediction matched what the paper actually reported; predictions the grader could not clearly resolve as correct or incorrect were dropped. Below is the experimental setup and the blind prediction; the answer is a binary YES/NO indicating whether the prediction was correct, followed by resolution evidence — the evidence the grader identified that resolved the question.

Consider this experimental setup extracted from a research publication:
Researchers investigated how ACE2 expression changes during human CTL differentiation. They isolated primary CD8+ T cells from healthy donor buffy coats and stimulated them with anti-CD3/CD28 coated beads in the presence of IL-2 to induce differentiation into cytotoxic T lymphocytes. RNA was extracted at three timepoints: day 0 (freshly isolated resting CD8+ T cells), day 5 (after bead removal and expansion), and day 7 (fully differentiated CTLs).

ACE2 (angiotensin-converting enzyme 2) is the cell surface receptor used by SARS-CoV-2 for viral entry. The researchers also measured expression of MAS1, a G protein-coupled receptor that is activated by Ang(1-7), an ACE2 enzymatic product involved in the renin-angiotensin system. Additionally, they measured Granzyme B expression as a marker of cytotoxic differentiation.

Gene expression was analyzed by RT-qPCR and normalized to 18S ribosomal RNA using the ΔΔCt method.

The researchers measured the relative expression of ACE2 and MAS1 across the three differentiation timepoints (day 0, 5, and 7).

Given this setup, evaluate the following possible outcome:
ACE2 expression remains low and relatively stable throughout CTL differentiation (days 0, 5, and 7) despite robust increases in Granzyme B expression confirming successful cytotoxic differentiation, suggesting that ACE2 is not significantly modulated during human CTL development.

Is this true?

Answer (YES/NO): NO